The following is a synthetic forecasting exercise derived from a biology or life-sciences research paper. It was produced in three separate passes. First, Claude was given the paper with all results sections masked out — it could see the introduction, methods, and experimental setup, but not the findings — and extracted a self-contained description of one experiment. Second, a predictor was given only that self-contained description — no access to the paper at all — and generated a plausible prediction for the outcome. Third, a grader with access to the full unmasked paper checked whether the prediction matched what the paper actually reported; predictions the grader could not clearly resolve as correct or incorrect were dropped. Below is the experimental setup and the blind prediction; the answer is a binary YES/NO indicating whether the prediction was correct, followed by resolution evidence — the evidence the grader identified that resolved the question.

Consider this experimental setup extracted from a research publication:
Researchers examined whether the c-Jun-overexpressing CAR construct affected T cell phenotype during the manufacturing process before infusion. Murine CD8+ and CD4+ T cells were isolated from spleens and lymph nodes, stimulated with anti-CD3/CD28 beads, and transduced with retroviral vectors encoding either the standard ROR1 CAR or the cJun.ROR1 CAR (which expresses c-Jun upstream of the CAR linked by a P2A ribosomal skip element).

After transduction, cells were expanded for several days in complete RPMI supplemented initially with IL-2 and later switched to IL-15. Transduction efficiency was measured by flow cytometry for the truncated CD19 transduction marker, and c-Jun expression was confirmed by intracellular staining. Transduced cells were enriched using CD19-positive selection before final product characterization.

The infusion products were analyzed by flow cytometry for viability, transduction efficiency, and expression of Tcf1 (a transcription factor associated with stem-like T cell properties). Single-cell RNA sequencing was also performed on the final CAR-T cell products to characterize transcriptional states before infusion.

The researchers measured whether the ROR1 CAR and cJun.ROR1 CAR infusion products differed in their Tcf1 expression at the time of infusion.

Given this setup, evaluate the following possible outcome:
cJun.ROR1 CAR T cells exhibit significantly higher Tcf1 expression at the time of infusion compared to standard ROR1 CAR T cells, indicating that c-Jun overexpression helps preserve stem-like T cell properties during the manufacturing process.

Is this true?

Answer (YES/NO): NO